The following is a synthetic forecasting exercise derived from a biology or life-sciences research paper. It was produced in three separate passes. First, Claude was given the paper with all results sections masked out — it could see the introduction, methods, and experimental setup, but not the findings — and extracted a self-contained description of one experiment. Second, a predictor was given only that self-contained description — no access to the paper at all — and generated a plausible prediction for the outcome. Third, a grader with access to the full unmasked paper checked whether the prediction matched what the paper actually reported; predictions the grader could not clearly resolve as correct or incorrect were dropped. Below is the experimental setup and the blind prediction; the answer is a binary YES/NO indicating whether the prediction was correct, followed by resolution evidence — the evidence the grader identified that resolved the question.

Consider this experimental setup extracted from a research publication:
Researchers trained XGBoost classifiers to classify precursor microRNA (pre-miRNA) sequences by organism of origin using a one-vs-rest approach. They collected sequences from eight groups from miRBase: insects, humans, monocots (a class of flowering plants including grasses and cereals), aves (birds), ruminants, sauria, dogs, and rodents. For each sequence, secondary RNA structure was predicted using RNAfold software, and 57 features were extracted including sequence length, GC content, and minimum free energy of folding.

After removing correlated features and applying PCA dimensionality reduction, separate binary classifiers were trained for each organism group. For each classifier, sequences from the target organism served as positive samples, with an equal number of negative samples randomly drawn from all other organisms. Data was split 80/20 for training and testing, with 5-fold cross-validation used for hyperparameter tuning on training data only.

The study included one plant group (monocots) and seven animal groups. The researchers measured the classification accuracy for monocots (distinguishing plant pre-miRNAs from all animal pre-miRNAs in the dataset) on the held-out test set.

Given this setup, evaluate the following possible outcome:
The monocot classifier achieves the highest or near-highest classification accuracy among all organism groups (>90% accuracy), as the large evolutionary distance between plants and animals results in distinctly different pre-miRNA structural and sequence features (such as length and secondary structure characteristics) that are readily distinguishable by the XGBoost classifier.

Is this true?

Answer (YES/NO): NO